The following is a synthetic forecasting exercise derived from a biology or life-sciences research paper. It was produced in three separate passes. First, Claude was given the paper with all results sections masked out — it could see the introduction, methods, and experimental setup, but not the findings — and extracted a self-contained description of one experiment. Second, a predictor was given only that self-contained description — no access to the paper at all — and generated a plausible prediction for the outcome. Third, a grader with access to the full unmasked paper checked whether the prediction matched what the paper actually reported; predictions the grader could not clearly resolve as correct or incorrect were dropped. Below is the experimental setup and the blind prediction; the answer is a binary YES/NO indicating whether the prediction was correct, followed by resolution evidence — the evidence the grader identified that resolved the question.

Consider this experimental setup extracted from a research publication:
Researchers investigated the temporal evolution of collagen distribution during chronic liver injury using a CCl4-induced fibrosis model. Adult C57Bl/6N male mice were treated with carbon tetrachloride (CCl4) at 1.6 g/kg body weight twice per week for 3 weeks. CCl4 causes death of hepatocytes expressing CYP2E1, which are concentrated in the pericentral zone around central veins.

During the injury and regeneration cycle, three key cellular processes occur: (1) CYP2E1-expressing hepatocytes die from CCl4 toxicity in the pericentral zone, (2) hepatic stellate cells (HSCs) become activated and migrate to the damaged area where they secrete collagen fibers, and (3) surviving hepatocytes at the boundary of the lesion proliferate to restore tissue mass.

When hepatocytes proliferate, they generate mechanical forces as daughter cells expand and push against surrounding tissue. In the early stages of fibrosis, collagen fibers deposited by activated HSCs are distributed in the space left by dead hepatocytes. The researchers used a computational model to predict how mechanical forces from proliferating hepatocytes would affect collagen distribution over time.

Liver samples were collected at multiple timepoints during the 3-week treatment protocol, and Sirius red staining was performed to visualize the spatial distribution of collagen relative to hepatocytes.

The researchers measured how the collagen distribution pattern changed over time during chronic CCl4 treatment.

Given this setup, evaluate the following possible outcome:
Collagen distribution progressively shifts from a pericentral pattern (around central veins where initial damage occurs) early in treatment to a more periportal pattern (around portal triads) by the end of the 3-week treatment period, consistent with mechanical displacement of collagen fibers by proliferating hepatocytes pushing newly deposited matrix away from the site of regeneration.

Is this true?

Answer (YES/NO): NO